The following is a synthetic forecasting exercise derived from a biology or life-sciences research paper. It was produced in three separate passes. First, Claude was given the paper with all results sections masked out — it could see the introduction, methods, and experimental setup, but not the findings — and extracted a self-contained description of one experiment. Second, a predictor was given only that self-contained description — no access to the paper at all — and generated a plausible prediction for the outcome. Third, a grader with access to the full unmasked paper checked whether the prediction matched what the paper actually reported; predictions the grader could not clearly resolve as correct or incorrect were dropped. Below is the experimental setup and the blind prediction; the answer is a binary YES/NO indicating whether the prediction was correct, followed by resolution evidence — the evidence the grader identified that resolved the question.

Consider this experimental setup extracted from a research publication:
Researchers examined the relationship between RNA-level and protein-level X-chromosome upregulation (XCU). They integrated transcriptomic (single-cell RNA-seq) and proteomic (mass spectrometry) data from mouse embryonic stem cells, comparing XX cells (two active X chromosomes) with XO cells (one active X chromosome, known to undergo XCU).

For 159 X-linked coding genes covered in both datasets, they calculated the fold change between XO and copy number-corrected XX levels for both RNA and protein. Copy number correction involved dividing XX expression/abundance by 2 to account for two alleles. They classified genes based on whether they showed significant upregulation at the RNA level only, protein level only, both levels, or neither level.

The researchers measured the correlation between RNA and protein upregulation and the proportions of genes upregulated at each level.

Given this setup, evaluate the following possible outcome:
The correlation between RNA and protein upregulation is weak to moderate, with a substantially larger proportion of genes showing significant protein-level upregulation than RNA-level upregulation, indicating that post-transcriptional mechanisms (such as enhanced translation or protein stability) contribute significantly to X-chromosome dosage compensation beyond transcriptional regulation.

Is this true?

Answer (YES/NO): YES